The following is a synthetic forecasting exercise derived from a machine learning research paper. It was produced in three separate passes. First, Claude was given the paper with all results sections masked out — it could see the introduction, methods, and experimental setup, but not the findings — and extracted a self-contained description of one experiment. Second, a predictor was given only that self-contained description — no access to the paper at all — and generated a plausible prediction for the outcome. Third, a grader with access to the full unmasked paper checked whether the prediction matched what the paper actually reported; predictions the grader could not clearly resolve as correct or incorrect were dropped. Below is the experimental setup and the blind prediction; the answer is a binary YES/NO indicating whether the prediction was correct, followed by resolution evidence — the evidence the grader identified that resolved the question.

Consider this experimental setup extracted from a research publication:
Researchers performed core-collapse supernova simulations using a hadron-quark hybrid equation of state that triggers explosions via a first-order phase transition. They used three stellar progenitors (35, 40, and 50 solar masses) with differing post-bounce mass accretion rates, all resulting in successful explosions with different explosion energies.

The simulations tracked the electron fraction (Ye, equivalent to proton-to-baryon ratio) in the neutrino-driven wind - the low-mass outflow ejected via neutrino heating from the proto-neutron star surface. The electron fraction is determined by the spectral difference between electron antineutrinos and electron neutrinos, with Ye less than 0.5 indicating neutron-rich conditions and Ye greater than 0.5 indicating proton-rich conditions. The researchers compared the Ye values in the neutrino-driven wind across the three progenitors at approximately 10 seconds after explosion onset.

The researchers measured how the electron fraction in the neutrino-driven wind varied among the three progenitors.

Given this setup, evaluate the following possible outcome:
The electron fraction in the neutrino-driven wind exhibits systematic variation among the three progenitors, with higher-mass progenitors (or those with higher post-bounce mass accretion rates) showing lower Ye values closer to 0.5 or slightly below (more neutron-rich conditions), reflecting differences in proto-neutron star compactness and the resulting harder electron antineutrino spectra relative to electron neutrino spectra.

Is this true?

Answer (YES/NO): YES